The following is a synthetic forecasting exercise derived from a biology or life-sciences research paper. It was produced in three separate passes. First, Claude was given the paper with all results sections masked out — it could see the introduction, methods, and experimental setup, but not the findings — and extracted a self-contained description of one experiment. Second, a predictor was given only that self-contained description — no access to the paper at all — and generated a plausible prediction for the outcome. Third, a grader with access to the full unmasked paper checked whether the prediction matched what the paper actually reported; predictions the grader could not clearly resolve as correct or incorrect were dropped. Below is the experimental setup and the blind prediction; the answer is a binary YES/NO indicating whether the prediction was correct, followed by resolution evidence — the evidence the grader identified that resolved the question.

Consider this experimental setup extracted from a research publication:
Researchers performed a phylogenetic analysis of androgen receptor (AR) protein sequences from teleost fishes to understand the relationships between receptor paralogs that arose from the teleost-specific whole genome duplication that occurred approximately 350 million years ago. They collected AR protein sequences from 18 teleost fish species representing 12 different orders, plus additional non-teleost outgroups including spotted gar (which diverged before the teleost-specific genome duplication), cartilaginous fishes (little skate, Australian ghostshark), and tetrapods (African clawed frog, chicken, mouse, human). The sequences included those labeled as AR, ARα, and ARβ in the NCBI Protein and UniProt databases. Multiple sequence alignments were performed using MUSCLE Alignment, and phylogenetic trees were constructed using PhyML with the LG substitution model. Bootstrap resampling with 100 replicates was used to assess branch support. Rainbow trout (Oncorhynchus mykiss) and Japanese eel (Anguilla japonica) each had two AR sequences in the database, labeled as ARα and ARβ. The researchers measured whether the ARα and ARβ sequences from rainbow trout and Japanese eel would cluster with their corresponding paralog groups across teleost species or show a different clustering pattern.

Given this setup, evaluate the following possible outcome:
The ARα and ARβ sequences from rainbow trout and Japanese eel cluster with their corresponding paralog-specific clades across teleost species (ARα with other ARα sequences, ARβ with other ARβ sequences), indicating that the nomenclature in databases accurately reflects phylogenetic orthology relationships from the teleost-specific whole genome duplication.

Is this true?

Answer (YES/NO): NO